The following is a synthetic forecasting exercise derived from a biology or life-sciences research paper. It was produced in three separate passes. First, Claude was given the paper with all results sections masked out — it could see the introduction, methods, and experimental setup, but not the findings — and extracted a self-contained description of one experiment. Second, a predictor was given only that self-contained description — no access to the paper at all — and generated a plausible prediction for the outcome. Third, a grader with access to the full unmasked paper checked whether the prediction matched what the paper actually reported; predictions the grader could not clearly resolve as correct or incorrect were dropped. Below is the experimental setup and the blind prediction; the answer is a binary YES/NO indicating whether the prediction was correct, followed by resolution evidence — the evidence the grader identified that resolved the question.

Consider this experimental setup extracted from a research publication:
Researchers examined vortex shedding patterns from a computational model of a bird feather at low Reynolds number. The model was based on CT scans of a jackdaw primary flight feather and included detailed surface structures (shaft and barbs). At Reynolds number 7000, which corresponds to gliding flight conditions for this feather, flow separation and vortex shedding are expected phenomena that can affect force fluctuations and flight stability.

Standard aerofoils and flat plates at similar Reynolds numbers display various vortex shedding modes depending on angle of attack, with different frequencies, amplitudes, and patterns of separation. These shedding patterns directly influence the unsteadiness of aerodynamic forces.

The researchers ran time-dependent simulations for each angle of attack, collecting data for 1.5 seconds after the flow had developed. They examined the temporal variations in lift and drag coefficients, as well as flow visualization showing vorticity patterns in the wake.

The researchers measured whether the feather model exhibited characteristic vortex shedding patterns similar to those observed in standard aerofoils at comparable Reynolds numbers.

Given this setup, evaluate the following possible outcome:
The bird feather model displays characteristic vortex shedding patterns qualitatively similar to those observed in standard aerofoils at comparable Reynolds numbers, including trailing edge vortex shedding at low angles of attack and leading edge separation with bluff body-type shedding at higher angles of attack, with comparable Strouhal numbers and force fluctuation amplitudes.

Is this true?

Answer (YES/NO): NO